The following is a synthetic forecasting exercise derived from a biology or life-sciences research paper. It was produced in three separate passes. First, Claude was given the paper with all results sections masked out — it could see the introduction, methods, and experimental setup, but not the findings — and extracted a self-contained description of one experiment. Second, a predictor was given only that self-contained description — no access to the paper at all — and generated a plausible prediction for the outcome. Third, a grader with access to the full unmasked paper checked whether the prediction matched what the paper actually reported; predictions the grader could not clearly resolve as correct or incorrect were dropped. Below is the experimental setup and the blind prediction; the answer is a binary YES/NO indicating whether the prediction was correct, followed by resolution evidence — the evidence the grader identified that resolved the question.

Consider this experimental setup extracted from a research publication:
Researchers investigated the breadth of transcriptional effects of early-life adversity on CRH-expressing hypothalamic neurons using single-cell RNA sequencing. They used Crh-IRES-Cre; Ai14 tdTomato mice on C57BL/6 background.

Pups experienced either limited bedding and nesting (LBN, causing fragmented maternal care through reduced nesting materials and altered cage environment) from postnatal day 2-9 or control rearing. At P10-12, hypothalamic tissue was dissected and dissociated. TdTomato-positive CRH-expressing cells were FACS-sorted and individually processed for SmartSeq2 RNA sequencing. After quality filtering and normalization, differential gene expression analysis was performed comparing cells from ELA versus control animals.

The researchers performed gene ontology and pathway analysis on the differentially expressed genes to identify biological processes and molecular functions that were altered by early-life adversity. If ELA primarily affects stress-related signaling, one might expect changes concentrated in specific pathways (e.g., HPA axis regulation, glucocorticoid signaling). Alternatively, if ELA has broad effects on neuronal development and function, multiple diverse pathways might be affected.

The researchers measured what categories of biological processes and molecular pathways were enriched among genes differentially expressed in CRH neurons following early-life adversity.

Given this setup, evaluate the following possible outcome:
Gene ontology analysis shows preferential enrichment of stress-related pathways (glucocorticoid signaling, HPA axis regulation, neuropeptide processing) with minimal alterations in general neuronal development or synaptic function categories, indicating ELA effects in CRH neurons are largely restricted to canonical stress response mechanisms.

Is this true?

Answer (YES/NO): NO